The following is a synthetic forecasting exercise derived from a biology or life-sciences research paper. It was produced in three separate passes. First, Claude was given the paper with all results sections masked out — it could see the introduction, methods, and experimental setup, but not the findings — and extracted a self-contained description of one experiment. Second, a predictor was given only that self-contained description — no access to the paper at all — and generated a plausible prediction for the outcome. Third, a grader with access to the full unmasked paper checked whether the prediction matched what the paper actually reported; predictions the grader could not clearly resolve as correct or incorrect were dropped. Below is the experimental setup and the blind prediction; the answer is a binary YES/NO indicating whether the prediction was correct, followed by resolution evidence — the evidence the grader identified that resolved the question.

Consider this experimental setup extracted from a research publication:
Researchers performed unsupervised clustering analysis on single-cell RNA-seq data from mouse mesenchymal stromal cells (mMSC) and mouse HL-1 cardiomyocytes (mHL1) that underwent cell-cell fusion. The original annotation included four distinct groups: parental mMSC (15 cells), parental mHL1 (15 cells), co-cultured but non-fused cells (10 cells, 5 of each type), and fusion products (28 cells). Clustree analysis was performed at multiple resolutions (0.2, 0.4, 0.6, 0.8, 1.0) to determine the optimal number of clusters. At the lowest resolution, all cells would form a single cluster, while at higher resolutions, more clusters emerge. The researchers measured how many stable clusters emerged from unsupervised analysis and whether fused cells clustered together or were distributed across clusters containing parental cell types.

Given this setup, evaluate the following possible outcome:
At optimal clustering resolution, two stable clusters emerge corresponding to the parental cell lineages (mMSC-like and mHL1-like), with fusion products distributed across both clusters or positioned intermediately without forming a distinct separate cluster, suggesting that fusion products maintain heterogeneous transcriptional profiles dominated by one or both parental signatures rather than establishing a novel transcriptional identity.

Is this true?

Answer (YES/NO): NO